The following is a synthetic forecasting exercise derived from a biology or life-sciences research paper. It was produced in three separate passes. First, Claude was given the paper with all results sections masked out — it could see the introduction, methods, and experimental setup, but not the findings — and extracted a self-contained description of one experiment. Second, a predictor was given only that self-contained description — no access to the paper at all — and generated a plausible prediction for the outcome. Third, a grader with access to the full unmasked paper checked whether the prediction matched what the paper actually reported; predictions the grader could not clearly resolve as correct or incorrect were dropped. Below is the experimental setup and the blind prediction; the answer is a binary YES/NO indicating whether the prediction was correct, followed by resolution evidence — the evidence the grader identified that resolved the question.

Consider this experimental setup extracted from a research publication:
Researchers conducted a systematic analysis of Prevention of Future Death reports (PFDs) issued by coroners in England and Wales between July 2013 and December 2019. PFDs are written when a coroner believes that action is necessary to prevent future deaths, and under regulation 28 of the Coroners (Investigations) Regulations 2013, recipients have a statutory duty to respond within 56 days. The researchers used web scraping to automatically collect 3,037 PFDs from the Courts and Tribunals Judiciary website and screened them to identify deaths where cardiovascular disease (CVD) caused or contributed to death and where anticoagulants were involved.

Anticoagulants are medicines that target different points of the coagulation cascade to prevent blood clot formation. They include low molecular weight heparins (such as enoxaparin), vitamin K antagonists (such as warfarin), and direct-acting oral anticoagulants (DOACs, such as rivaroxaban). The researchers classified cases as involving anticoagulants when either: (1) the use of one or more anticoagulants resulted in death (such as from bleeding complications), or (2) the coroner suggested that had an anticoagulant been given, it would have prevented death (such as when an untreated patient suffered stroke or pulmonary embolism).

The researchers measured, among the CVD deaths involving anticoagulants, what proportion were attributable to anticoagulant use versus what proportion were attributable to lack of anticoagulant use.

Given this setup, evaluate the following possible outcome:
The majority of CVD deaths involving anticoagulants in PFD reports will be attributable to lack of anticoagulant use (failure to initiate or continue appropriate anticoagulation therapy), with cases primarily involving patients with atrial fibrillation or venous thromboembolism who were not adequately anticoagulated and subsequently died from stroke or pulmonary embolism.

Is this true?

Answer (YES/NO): NO